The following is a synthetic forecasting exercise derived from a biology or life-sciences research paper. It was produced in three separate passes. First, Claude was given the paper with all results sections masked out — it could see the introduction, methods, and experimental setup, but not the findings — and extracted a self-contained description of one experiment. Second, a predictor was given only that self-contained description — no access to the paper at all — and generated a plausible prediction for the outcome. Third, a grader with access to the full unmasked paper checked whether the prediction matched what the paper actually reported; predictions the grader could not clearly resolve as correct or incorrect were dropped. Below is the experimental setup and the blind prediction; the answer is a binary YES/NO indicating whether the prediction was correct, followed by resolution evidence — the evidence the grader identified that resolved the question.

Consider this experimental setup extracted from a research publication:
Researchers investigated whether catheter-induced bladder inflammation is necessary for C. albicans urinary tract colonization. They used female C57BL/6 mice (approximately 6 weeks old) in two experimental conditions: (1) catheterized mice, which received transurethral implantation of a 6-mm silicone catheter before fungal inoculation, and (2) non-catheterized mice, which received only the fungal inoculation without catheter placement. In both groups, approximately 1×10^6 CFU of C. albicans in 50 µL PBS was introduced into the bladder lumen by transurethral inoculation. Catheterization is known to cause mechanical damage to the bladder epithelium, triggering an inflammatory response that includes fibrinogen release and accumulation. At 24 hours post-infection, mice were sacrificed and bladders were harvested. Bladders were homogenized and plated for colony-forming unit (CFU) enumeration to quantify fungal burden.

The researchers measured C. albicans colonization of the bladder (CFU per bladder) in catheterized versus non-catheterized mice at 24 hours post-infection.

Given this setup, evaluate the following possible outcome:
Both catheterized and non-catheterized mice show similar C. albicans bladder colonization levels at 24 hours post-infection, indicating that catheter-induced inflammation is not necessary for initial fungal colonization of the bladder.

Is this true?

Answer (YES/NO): NO